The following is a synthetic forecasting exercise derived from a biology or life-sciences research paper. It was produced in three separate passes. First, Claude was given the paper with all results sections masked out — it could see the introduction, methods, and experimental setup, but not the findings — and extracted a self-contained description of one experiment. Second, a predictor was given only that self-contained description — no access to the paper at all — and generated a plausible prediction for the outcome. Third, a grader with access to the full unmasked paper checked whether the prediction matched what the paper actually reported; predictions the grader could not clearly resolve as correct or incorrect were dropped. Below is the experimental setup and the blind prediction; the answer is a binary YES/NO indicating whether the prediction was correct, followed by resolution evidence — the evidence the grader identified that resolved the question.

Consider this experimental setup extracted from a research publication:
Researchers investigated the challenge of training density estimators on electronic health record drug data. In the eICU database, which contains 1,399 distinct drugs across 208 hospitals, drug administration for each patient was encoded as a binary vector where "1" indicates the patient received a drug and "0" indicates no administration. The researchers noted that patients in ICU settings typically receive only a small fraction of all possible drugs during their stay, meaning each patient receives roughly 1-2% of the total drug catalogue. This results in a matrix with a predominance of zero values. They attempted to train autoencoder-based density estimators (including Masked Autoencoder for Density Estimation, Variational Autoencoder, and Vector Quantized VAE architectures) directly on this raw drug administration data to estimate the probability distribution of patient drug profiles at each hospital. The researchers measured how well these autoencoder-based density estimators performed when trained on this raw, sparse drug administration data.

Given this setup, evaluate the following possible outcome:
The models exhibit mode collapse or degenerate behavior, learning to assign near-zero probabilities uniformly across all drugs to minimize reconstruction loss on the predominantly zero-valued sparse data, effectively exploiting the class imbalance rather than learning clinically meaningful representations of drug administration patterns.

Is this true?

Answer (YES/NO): YES